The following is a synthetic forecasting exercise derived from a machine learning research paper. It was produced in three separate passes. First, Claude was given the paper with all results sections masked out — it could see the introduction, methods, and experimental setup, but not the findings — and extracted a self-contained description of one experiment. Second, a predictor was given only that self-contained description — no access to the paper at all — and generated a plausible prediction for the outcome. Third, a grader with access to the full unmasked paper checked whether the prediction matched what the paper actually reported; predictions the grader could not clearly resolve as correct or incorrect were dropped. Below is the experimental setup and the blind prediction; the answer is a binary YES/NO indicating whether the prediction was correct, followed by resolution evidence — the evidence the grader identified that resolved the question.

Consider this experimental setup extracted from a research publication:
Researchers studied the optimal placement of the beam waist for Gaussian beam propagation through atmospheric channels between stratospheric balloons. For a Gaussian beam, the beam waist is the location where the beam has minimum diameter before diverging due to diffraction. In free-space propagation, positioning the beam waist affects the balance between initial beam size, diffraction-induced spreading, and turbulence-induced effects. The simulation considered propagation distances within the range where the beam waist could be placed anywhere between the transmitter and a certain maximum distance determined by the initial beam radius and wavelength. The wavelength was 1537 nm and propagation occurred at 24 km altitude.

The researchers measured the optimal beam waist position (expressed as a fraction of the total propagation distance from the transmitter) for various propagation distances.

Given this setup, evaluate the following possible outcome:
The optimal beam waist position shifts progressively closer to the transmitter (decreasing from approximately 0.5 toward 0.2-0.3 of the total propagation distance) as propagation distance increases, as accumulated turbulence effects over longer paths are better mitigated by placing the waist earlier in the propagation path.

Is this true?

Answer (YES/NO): NO